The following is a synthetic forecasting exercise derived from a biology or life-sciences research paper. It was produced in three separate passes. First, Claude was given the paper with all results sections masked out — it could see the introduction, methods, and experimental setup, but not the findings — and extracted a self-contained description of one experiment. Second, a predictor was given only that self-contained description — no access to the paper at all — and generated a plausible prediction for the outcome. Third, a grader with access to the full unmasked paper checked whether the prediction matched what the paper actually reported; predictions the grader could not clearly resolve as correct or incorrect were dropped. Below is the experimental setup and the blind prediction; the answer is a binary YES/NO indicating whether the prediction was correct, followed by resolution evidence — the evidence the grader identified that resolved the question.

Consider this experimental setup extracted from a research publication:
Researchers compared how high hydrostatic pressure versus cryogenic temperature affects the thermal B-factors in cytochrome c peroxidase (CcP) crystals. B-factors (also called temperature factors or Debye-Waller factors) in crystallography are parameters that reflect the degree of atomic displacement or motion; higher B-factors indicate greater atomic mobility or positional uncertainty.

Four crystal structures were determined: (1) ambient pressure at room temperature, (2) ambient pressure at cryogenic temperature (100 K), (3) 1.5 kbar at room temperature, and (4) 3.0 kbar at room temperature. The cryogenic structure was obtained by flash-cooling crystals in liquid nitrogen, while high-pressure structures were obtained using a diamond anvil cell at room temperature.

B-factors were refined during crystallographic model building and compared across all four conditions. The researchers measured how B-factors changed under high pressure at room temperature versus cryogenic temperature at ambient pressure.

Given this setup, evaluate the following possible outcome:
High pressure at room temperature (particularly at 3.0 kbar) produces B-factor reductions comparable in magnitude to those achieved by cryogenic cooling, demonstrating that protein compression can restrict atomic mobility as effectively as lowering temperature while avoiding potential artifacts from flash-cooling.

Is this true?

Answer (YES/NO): NO